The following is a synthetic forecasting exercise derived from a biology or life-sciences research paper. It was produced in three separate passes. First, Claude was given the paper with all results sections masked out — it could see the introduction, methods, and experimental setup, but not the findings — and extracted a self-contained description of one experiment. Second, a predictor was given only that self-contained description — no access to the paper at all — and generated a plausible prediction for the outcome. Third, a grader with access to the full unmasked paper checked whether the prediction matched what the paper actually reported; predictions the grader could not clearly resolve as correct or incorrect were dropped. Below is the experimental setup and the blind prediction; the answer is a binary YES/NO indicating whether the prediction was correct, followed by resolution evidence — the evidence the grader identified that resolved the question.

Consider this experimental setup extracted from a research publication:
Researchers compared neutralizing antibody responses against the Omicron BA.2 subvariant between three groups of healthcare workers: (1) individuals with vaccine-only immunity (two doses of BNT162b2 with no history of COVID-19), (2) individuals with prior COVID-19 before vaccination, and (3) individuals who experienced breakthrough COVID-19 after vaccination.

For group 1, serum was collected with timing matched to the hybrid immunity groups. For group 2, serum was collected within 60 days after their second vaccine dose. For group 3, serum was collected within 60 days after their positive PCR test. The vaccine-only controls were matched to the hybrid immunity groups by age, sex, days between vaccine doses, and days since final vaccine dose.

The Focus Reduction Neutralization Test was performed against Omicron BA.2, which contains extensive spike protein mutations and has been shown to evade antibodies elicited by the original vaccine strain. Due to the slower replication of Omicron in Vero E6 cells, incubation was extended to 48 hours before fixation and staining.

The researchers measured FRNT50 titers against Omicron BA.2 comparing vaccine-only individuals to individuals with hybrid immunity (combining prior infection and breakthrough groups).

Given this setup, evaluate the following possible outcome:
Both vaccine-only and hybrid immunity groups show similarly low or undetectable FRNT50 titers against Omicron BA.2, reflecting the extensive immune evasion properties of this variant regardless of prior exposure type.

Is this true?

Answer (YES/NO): NO